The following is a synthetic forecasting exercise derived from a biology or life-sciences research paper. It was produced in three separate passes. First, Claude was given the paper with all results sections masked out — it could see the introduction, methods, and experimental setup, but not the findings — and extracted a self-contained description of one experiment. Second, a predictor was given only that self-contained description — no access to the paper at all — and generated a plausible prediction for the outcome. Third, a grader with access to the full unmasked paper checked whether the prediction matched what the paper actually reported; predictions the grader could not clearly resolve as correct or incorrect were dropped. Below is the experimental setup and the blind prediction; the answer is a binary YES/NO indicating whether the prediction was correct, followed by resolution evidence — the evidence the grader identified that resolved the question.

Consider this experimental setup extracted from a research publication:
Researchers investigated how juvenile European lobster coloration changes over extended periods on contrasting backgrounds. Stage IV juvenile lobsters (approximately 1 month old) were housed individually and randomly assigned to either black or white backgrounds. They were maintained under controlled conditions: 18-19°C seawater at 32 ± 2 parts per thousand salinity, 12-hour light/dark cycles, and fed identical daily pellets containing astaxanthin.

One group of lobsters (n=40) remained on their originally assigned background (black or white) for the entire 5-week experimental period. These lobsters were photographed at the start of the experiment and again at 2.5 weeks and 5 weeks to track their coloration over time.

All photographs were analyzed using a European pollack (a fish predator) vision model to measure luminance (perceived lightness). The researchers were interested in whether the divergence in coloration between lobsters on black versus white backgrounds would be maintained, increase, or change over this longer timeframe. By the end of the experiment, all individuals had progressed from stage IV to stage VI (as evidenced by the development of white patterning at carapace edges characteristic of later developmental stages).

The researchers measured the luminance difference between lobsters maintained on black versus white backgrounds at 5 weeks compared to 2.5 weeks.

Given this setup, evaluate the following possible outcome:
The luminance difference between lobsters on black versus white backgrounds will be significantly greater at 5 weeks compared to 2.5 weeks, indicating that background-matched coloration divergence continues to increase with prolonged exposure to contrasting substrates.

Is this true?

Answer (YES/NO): NO